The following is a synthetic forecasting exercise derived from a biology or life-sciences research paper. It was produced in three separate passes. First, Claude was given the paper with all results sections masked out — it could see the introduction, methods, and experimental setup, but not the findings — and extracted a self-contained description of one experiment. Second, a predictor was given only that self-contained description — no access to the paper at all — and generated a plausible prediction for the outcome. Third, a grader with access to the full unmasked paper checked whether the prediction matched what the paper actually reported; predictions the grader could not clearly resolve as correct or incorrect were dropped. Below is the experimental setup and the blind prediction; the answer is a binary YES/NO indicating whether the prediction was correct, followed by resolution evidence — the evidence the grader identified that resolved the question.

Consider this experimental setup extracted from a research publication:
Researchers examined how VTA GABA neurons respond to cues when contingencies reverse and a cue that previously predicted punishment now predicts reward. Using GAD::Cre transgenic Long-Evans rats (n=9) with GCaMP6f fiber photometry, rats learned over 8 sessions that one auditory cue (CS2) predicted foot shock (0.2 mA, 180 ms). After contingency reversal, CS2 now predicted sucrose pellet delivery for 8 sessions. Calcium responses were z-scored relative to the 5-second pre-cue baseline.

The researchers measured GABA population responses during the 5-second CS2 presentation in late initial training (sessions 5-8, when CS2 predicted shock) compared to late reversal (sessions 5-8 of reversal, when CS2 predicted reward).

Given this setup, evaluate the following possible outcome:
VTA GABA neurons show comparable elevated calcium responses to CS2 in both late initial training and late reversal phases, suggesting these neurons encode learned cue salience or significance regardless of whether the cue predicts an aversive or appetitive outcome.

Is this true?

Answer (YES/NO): NO